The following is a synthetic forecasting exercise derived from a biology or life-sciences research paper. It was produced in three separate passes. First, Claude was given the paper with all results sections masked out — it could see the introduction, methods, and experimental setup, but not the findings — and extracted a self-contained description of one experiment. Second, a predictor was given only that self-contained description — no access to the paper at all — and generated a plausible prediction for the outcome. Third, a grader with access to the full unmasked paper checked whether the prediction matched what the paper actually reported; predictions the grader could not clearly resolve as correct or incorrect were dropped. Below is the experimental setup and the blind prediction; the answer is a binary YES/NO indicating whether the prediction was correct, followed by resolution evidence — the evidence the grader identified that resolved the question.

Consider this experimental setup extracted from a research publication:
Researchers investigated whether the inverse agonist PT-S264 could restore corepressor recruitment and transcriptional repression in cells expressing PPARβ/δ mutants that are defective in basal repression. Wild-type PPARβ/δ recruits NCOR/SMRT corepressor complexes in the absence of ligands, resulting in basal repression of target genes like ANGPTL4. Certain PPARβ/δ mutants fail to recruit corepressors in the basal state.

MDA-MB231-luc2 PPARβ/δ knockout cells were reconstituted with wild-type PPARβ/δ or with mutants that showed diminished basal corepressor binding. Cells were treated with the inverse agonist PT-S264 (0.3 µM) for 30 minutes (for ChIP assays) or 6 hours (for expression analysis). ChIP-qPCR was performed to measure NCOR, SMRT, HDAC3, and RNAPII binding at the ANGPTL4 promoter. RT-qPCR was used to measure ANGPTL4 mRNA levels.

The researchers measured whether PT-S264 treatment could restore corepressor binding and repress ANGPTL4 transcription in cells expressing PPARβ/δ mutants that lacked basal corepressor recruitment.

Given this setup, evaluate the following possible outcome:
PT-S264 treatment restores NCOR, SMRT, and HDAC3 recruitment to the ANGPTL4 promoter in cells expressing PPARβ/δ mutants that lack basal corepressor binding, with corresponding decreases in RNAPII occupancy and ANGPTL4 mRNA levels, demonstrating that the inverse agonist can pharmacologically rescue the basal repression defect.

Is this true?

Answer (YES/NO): YES